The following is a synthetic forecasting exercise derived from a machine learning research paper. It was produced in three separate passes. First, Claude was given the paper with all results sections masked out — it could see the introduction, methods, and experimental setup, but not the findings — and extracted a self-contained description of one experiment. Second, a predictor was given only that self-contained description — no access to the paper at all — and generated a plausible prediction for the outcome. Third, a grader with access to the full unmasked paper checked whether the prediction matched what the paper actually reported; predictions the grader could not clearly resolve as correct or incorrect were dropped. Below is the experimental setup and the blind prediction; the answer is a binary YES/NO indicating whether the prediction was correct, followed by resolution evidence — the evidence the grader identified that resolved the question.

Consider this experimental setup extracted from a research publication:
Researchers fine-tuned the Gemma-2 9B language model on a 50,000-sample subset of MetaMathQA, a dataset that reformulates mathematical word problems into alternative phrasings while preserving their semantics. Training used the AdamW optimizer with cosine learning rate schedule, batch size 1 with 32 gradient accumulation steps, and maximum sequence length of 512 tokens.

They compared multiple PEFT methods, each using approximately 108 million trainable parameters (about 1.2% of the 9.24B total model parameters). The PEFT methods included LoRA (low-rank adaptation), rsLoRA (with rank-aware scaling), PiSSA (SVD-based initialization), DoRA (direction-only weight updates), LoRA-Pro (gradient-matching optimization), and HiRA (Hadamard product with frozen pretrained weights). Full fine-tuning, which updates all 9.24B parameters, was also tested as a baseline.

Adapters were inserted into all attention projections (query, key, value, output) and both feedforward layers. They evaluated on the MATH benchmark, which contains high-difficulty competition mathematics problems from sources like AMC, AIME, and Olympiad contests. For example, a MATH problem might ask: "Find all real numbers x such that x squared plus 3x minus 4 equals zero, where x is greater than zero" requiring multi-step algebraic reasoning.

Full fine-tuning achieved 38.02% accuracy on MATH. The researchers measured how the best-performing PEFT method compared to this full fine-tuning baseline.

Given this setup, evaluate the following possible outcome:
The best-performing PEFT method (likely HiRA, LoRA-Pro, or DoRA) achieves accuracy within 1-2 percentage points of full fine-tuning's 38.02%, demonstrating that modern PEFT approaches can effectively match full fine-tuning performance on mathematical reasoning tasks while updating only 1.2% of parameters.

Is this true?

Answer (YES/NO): NO